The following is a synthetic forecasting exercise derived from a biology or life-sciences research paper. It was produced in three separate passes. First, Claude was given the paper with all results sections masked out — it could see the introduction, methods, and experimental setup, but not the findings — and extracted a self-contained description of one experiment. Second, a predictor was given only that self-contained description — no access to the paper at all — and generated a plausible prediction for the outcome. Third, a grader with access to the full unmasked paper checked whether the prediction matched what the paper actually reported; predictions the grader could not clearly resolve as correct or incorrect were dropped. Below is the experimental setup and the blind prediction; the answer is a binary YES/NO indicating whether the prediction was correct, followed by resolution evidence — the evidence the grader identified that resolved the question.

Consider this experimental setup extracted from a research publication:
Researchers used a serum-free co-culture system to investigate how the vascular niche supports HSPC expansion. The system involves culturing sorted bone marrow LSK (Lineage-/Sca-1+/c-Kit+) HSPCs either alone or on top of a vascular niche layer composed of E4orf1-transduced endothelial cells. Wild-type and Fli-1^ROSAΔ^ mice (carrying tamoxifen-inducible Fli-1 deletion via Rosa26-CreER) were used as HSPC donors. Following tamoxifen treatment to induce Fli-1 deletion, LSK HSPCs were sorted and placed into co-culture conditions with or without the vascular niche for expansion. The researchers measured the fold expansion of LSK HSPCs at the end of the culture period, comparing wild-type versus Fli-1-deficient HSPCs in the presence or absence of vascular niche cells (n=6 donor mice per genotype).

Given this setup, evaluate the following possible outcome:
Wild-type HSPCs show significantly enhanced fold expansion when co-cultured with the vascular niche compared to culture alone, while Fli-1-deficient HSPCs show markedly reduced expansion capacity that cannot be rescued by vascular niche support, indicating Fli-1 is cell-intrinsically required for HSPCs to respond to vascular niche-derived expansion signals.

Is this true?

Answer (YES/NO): YES